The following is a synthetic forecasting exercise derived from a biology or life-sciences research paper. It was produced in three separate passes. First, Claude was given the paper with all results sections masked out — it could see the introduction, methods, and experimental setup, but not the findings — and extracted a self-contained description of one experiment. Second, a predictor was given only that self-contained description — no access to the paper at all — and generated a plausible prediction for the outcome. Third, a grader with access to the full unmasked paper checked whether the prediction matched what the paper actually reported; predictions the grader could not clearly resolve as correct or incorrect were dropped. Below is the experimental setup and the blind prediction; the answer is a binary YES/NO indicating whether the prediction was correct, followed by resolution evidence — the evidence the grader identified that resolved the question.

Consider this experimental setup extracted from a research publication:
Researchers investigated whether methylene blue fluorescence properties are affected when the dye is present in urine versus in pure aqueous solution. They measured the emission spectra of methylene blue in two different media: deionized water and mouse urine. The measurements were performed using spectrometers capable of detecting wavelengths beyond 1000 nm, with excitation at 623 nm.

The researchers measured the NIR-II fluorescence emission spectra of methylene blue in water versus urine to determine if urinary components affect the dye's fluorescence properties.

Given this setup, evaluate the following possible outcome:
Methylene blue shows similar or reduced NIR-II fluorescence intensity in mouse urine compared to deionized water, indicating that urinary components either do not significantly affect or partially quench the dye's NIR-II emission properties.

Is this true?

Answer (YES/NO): YES